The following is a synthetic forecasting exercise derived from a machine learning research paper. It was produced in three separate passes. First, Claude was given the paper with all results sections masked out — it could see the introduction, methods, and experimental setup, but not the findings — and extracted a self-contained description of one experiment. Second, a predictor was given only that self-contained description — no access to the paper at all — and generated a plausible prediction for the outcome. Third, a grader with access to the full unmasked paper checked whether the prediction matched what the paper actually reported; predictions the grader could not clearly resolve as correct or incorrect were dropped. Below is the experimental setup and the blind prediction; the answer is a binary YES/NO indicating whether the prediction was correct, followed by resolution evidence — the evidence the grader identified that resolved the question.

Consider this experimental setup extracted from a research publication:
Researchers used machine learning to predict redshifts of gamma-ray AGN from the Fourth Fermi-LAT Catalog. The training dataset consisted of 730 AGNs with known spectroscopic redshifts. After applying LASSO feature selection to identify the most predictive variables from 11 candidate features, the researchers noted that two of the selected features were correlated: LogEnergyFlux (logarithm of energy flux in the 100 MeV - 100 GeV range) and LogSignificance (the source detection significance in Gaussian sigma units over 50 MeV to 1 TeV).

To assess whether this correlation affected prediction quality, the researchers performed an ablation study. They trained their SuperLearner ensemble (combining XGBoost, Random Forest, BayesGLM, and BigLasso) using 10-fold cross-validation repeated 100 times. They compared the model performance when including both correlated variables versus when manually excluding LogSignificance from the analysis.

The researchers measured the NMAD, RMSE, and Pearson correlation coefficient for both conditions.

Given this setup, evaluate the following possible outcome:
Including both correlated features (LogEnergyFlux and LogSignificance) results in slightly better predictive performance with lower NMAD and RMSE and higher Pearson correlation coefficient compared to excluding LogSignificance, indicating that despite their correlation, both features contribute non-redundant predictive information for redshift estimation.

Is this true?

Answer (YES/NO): NO